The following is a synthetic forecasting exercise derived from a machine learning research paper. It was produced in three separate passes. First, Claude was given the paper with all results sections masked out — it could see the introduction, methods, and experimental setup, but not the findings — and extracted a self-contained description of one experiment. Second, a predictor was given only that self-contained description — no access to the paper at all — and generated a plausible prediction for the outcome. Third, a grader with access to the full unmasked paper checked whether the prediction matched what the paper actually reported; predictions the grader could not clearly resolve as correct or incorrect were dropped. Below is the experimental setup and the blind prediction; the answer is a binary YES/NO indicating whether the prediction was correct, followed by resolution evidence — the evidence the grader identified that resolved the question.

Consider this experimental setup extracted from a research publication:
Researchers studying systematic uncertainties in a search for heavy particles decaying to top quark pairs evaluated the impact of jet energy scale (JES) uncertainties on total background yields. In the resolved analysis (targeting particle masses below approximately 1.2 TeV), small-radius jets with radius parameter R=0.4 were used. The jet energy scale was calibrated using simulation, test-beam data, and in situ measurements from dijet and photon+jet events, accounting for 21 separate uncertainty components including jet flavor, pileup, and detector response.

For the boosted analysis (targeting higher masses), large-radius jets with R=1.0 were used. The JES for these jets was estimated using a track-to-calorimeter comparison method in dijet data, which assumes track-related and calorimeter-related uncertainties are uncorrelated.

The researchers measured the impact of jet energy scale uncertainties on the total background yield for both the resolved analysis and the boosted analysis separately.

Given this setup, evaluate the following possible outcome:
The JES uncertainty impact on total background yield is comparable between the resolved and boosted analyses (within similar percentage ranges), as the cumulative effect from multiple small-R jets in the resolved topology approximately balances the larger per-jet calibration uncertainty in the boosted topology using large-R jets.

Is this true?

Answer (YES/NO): NO